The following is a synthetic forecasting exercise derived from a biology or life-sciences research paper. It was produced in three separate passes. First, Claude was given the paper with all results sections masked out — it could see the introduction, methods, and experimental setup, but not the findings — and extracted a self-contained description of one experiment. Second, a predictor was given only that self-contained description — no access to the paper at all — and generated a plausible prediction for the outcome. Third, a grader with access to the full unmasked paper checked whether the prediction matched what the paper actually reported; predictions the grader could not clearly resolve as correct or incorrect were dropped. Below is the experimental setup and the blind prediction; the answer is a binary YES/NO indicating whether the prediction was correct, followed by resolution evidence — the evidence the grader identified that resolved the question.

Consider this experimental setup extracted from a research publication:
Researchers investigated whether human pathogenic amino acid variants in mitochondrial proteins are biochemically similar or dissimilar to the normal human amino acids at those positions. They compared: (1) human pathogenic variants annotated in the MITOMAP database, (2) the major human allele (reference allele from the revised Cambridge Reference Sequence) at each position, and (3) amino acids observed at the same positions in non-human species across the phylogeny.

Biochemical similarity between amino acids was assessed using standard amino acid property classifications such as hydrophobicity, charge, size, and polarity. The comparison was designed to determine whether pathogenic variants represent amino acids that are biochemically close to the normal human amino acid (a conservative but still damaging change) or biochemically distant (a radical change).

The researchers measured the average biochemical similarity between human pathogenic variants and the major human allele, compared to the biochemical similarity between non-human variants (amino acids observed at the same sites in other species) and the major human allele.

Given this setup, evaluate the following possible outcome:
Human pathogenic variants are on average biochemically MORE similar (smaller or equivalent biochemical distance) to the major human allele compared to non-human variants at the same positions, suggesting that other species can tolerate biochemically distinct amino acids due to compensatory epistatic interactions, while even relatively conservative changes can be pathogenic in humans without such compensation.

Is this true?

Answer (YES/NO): YES